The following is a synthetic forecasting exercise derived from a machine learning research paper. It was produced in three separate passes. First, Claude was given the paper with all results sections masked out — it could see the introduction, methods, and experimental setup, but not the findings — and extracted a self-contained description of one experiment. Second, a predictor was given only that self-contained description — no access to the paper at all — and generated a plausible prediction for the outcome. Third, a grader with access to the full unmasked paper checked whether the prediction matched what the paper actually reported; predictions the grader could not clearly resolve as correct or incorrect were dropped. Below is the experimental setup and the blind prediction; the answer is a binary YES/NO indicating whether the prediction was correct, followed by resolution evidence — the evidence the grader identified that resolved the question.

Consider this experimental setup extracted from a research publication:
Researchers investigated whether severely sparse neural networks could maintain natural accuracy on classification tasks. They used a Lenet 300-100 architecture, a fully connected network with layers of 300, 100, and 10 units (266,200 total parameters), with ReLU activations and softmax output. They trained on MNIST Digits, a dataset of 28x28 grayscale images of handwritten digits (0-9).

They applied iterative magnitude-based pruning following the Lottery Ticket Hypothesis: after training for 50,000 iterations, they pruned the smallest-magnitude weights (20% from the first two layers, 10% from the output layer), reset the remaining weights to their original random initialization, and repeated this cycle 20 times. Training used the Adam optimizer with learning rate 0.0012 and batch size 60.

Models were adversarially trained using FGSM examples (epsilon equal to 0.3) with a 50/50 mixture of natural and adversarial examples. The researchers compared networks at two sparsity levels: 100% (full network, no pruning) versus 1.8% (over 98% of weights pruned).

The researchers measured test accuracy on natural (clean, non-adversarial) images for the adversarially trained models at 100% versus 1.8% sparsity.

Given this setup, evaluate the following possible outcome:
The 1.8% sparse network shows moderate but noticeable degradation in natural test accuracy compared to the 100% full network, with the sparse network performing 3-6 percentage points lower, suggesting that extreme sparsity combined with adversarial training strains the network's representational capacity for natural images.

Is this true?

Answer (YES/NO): NO